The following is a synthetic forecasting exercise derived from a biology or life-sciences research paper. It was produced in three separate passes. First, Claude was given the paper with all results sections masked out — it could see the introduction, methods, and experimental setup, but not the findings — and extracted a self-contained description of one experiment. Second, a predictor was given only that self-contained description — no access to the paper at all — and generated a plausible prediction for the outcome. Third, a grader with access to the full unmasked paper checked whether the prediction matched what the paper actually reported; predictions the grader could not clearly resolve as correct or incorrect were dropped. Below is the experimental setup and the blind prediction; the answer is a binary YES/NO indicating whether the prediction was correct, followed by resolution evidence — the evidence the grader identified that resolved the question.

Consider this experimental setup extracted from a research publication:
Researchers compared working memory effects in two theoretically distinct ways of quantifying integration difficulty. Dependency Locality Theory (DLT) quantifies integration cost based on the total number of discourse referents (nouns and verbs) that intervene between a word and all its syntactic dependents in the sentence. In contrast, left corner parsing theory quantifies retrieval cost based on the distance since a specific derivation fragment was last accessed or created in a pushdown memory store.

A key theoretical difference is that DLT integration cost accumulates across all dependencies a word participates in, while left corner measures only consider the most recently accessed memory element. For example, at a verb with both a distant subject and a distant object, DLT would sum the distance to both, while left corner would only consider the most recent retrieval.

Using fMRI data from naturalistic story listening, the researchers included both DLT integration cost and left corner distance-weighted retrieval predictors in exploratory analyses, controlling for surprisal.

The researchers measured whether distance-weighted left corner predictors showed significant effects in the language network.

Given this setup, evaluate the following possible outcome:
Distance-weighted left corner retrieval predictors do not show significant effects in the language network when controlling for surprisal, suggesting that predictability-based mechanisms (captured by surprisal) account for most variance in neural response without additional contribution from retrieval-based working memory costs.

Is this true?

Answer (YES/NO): YES